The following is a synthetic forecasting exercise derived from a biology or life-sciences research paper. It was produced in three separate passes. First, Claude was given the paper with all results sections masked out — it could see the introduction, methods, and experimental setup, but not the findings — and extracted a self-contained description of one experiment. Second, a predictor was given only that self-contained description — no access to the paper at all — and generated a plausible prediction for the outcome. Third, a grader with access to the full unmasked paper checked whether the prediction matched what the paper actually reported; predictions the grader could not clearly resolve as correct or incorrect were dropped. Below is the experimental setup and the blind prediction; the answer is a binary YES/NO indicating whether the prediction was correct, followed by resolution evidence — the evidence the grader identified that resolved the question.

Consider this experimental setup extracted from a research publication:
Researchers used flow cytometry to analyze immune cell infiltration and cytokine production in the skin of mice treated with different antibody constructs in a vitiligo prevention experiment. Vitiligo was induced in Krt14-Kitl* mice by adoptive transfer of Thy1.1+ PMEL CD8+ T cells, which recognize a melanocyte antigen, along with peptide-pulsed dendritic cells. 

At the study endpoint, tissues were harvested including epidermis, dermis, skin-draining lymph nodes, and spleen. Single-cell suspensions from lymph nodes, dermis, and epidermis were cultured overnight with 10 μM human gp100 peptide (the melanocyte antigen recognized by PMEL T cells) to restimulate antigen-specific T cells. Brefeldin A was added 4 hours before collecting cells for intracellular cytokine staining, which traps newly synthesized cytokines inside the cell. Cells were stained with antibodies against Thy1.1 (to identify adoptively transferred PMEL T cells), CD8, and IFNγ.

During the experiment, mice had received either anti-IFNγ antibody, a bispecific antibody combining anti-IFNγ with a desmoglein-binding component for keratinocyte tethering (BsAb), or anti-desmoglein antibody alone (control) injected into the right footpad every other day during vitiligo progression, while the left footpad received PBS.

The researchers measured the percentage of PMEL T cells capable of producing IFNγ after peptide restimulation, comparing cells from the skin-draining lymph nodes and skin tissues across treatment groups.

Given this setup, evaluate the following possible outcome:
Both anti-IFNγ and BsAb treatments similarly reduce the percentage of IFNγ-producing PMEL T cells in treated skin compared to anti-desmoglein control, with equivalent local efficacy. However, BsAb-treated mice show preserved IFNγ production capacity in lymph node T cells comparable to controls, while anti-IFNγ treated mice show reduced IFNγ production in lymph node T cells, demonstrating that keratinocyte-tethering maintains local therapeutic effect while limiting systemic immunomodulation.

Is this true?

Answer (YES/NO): NO